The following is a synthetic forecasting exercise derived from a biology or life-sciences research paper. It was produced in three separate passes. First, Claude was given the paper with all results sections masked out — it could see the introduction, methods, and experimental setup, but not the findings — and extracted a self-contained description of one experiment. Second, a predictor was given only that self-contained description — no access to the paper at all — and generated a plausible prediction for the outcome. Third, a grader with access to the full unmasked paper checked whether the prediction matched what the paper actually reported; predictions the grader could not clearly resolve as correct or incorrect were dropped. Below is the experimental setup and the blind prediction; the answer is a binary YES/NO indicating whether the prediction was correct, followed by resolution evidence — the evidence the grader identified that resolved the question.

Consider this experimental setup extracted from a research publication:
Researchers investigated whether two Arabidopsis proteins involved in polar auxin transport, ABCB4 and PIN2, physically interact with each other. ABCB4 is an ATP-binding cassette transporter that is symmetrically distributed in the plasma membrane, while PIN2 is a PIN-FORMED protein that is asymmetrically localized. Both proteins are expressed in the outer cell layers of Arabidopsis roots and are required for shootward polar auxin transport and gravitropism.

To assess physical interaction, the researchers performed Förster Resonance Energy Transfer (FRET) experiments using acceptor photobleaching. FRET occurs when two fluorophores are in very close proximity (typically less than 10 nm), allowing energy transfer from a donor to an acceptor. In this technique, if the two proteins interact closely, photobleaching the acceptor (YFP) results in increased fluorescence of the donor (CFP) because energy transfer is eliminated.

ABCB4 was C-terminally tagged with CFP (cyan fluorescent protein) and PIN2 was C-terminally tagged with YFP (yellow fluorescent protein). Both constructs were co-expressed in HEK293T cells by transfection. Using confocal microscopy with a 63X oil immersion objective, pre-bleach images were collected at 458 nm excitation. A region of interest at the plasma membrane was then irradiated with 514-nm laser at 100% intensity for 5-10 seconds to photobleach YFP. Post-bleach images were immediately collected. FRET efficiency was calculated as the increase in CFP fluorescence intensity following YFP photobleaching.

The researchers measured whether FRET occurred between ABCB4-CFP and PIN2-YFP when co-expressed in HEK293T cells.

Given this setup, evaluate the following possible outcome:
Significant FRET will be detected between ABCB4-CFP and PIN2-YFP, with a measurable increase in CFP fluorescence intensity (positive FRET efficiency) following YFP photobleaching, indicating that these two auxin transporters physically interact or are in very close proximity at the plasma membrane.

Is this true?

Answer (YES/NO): YES